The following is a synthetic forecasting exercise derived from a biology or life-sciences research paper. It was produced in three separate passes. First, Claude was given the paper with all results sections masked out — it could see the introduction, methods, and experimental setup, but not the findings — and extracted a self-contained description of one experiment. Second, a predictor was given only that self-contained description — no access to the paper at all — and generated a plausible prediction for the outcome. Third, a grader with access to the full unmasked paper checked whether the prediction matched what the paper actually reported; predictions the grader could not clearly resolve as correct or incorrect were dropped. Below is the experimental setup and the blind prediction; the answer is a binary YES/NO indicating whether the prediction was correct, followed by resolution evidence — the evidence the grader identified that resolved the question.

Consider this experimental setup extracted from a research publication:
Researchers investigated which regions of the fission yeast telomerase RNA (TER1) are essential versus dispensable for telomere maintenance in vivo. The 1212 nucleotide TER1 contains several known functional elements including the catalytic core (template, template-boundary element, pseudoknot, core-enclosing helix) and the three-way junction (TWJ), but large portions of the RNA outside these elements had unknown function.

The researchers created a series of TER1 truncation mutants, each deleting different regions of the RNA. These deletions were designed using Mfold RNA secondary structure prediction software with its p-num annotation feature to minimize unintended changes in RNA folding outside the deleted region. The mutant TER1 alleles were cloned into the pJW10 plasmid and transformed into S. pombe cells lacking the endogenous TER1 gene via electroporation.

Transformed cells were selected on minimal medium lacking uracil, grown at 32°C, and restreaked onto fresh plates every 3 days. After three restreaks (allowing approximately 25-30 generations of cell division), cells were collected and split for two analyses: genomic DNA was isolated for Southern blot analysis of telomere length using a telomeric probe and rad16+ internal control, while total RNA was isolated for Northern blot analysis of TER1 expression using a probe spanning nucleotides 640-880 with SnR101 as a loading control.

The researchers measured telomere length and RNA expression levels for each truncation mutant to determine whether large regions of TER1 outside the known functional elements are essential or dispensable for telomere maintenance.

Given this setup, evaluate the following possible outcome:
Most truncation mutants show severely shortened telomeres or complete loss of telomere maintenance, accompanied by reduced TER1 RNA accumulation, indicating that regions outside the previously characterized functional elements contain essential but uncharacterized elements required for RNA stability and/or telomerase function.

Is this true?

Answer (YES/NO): NO